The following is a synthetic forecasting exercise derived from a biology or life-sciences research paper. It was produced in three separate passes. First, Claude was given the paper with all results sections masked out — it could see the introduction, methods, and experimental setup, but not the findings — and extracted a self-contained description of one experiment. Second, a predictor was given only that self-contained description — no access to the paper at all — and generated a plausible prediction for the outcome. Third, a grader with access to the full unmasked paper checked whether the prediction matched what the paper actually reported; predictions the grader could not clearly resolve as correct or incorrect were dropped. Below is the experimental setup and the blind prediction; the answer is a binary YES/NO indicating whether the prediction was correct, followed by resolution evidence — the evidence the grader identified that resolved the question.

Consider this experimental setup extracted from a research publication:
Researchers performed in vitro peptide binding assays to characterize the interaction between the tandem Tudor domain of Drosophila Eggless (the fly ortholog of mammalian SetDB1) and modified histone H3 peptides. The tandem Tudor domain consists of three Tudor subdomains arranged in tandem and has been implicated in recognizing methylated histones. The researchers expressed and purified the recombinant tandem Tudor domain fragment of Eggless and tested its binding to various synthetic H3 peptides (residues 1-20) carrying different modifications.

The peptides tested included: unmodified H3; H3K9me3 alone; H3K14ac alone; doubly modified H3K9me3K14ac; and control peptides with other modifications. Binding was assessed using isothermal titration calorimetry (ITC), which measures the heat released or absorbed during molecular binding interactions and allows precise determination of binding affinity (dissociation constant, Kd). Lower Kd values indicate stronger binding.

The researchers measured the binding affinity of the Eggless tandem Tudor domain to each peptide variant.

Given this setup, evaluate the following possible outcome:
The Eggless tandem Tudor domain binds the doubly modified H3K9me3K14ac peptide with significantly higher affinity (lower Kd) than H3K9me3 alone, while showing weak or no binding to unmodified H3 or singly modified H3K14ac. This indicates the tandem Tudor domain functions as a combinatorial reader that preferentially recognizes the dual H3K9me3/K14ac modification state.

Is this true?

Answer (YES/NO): NO